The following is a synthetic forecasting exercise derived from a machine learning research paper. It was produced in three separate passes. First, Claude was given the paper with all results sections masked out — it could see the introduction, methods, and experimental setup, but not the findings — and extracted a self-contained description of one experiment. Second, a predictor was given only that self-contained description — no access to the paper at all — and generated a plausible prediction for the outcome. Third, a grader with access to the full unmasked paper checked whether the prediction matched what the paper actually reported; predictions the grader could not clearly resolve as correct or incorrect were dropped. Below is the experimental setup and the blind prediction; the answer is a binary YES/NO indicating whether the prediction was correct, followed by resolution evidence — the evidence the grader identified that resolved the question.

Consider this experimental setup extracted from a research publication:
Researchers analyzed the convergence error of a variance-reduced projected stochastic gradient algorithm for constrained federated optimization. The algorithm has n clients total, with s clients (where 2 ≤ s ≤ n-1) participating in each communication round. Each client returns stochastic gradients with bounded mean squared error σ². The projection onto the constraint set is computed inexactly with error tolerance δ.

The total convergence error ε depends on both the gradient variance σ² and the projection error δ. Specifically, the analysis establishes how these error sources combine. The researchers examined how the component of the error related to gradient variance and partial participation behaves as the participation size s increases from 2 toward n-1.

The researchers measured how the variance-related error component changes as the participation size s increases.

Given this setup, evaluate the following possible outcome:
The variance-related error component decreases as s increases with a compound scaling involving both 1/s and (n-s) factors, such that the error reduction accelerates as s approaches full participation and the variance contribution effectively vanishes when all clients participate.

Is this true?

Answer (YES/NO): NO